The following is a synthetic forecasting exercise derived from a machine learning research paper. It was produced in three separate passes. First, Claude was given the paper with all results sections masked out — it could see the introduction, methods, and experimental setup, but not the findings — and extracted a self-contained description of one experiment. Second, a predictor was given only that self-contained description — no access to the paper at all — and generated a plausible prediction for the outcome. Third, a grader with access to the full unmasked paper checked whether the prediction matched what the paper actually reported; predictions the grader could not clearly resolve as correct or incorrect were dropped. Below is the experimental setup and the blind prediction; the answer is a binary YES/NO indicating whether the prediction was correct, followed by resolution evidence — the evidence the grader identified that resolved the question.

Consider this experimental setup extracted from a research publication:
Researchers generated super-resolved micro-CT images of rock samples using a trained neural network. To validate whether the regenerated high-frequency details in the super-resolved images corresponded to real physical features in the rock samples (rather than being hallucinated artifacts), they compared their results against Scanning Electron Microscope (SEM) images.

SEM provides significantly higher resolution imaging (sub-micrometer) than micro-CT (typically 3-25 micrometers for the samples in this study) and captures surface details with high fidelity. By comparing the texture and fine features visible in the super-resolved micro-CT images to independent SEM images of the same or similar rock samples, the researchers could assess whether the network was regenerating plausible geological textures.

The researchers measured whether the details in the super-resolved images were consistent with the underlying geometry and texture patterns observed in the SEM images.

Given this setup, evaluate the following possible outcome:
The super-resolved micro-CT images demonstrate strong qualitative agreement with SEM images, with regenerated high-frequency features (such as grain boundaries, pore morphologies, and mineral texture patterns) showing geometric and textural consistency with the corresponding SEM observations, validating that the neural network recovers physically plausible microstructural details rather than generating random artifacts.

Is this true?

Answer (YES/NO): YES